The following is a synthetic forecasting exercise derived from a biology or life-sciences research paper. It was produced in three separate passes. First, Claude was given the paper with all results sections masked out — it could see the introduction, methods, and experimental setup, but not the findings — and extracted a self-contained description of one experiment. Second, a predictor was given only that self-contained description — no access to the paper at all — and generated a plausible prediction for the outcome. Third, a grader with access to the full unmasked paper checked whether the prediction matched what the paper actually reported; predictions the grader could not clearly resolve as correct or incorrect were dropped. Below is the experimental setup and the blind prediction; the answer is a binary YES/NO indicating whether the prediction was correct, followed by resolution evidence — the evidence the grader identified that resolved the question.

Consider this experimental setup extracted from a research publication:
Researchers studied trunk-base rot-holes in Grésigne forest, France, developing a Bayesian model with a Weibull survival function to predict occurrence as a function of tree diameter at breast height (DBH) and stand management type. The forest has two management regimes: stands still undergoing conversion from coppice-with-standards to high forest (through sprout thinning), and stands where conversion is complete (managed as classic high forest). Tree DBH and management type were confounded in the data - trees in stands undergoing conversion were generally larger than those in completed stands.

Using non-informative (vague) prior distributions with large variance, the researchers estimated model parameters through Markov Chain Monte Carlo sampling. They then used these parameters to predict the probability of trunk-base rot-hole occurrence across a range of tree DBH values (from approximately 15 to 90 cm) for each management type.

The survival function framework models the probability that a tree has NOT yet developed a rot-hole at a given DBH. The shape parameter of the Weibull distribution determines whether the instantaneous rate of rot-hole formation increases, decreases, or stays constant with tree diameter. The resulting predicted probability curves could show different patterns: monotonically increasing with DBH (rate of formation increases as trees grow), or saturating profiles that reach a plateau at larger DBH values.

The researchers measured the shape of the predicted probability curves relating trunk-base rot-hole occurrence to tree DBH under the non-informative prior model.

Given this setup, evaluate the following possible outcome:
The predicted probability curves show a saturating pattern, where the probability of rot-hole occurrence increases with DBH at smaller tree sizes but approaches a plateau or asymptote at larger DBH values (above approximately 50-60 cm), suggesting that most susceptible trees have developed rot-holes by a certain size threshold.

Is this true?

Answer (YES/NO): YES